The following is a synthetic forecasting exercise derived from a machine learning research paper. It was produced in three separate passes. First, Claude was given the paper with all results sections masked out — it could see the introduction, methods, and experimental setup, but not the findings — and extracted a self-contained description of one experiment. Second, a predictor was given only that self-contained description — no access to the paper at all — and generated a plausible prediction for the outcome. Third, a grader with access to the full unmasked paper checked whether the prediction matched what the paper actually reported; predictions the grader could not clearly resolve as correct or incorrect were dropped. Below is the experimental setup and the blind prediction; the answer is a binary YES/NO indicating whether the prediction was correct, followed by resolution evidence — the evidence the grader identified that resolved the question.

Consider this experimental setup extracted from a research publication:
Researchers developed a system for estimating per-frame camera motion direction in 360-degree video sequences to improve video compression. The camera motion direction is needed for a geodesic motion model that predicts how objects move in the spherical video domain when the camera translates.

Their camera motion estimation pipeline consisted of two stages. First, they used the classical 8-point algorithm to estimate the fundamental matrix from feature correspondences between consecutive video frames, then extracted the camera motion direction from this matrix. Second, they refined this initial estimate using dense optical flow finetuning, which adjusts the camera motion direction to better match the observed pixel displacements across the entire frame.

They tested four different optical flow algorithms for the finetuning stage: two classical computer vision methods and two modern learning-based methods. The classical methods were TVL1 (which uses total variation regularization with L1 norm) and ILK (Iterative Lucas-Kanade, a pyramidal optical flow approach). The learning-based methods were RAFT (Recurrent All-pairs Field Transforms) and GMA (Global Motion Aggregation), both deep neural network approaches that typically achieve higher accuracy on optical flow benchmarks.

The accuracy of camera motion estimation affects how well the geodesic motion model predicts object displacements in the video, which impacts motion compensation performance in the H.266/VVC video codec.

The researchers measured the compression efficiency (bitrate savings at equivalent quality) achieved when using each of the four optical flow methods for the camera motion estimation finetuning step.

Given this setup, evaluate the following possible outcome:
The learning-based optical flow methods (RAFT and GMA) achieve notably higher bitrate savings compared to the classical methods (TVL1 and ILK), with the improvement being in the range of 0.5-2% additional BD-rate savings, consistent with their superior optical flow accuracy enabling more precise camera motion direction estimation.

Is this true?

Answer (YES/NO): NO